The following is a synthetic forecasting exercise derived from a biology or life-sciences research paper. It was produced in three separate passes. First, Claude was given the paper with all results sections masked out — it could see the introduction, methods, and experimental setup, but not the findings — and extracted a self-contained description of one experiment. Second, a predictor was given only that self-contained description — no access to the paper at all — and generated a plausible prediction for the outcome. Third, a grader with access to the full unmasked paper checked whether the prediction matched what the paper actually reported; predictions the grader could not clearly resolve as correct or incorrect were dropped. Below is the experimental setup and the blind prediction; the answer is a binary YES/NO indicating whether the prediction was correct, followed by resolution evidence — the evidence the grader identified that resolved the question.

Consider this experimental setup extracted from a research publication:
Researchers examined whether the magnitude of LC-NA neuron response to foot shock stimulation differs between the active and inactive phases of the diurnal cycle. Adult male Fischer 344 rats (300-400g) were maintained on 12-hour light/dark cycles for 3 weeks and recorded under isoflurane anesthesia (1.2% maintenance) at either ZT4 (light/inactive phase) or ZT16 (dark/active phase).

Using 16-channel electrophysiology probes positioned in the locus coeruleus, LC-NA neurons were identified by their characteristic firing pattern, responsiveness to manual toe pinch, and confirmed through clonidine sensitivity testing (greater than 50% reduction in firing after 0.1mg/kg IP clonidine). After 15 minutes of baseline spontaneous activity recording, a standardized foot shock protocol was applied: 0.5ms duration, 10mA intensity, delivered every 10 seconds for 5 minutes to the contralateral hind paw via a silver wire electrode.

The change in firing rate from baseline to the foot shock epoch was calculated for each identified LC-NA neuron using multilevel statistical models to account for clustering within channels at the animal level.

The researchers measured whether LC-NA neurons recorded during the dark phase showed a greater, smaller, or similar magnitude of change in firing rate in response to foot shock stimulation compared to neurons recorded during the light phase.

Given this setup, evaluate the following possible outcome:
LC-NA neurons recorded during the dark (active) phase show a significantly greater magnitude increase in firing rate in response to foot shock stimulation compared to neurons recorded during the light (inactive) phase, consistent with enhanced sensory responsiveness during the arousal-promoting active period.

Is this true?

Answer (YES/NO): NO